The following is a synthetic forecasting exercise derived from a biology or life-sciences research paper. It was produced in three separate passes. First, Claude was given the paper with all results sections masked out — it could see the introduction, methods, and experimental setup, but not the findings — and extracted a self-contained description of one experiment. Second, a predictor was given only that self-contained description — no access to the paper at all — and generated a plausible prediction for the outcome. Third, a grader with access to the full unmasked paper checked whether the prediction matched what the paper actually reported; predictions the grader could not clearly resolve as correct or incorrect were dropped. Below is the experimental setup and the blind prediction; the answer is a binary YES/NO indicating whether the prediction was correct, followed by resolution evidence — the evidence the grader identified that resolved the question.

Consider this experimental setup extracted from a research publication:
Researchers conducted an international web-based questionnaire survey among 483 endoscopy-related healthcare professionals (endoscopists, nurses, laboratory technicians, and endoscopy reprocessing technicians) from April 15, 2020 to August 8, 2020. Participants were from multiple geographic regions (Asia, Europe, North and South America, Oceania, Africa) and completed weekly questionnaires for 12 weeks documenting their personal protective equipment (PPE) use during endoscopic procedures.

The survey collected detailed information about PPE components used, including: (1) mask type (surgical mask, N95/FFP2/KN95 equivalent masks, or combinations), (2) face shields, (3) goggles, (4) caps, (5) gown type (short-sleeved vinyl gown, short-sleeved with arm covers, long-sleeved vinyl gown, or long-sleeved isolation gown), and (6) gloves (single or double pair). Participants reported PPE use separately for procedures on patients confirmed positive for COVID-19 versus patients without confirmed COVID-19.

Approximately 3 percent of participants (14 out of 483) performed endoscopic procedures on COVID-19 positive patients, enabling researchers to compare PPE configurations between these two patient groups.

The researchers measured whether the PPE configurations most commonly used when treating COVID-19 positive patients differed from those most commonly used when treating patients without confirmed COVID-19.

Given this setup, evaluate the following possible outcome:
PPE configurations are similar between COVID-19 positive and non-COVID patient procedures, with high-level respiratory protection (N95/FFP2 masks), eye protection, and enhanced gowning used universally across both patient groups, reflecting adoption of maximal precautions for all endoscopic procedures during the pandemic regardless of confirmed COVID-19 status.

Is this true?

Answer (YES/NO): NO